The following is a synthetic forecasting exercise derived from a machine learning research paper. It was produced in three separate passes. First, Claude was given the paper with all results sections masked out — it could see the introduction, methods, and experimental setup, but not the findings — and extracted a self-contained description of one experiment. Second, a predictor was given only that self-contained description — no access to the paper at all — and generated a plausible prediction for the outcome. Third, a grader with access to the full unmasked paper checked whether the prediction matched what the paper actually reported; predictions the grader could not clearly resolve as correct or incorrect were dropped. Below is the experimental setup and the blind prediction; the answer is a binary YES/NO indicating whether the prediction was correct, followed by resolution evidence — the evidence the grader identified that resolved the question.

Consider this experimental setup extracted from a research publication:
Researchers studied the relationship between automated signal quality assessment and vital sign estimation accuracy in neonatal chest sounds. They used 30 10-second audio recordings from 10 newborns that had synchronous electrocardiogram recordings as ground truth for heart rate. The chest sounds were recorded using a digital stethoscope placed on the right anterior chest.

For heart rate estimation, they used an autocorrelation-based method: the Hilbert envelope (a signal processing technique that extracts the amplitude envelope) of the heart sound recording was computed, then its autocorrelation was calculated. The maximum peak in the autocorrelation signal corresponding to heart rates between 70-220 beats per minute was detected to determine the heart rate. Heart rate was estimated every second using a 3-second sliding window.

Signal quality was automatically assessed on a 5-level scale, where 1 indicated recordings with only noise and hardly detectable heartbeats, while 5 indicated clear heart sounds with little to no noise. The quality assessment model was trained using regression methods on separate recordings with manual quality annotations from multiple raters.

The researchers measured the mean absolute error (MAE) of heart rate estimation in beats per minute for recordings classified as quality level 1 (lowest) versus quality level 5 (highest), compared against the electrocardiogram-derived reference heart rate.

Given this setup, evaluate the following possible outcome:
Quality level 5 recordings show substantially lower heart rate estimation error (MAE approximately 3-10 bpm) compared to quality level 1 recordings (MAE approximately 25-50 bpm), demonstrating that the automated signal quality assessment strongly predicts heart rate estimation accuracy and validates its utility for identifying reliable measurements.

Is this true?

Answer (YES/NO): YES